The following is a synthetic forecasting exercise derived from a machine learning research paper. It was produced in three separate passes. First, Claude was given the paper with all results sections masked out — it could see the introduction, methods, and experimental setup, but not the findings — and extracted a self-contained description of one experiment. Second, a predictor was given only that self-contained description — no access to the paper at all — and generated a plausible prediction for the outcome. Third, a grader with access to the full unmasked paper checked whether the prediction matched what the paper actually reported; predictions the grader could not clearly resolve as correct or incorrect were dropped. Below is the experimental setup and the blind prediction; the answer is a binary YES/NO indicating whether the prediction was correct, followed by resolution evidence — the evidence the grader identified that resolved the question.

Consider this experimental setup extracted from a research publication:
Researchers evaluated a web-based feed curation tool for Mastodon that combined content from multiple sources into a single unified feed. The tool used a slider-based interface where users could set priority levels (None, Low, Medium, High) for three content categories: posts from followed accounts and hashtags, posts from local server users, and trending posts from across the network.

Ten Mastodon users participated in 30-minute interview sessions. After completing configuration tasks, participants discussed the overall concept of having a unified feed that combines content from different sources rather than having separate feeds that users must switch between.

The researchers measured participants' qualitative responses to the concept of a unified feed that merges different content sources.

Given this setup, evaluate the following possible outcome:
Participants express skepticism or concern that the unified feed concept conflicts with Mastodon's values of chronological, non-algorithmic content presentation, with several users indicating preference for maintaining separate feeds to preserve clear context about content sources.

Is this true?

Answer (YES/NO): NO